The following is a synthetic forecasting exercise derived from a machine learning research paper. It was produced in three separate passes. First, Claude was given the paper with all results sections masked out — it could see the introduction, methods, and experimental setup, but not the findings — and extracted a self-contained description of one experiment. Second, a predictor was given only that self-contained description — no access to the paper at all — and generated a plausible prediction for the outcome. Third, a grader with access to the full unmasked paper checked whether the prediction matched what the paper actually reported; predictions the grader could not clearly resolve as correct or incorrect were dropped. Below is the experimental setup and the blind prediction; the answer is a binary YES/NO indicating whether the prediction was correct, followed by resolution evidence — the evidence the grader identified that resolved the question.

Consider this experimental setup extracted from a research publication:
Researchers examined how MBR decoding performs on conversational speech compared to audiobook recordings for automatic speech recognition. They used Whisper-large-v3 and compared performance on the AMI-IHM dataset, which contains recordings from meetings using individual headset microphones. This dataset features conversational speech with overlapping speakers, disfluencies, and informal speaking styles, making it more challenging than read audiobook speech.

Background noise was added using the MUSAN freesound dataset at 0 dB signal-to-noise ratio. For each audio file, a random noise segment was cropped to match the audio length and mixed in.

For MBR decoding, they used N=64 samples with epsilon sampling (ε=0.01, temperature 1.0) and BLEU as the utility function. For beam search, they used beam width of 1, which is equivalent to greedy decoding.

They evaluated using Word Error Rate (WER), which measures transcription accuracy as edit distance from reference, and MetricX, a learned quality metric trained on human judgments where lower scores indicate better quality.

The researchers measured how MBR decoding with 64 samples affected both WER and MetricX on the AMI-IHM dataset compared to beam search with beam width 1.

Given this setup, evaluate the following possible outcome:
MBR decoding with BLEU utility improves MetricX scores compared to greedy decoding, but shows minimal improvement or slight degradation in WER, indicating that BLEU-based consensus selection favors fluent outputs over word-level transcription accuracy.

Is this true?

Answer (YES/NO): NO